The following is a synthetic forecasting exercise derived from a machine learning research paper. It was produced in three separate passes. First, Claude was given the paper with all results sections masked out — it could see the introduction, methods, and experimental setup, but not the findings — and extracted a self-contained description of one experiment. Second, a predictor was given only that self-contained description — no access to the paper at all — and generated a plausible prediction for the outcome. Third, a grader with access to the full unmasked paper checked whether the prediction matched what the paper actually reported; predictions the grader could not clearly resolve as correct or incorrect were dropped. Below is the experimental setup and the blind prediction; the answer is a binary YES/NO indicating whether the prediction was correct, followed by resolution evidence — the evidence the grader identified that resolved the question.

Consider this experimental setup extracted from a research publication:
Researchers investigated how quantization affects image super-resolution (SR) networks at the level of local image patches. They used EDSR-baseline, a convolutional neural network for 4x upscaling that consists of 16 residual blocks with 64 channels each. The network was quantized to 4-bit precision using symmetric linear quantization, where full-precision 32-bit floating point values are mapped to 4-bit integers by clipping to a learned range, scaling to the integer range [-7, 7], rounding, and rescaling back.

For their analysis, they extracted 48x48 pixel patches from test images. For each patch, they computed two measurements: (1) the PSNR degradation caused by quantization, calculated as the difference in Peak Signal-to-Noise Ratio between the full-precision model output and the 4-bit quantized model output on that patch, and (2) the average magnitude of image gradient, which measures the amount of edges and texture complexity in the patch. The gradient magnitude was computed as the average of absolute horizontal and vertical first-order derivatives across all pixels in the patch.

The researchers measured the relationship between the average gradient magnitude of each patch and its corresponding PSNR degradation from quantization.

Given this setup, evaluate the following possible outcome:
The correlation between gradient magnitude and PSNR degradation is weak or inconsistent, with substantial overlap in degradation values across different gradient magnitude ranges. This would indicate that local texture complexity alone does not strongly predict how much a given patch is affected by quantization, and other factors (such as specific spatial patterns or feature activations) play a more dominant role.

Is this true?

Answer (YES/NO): NO